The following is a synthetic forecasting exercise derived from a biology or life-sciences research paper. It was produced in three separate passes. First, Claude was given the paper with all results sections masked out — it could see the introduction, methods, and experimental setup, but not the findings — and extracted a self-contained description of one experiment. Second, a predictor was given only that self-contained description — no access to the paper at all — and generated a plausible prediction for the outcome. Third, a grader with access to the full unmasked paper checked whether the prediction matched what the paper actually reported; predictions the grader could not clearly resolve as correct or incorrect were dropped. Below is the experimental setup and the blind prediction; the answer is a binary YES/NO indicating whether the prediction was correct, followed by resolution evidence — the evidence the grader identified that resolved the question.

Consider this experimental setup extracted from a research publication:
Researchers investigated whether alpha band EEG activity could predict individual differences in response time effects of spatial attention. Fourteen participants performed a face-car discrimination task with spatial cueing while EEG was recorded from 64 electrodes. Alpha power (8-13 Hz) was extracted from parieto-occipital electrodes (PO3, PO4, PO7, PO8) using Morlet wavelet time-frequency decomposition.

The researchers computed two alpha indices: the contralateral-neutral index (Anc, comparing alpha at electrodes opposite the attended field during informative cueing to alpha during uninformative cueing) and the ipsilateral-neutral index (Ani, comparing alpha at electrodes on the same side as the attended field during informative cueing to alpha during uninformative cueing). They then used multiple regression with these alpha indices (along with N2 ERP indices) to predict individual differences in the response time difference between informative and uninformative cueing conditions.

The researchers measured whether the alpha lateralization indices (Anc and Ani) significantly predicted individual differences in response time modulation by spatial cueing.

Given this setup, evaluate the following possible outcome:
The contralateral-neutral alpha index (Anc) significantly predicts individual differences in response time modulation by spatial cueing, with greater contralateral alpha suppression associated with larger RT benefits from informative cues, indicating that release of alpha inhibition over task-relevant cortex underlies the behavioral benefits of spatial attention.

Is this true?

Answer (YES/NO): YES